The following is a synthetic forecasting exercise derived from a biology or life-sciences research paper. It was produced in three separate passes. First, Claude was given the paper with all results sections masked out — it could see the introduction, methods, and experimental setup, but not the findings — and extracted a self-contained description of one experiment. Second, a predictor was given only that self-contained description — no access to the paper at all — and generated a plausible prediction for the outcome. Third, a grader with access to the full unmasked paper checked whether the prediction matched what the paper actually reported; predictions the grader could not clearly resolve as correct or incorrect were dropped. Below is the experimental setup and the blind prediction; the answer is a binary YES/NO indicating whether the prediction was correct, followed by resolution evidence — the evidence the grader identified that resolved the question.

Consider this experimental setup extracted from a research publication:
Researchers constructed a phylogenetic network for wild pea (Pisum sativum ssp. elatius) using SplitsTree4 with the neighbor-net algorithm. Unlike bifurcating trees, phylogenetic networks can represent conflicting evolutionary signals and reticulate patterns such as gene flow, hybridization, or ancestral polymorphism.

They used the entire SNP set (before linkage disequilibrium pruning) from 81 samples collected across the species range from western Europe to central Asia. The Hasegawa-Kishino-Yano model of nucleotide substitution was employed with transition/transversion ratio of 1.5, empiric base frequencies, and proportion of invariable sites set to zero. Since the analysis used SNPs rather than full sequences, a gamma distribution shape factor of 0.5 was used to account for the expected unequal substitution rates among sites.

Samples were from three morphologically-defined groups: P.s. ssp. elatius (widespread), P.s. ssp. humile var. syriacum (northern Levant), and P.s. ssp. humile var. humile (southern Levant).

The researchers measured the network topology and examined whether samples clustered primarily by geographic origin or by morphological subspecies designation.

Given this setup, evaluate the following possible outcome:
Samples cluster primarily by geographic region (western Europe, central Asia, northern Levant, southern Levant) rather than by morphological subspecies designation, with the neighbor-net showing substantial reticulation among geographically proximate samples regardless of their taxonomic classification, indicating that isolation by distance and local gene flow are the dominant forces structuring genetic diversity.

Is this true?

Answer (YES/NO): NO